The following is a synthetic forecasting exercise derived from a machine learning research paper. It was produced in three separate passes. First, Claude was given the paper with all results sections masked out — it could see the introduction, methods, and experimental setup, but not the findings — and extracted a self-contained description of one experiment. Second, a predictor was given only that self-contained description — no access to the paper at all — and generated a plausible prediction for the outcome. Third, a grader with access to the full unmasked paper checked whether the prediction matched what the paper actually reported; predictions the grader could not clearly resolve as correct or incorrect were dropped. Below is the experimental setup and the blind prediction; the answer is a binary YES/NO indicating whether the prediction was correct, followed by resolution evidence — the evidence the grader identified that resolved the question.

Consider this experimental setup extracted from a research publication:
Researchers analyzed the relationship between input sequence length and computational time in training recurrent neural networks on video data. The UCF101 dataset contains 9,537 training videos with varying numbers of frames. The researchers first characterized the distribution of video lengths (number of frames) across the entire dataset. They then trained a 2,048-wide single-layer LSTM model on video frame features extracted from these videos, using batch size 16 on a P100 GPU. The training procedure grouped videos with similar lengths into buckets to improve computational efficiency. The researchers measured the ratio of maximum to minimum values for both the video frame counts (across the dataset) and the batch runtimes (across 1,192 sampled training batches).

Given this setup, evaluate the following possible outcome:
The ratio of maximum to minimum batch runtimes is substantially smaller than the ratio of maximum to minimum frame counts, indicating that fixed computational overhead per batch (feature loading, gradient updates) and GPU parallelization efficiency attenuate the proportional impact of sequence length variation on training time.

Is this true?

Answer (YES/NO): YES